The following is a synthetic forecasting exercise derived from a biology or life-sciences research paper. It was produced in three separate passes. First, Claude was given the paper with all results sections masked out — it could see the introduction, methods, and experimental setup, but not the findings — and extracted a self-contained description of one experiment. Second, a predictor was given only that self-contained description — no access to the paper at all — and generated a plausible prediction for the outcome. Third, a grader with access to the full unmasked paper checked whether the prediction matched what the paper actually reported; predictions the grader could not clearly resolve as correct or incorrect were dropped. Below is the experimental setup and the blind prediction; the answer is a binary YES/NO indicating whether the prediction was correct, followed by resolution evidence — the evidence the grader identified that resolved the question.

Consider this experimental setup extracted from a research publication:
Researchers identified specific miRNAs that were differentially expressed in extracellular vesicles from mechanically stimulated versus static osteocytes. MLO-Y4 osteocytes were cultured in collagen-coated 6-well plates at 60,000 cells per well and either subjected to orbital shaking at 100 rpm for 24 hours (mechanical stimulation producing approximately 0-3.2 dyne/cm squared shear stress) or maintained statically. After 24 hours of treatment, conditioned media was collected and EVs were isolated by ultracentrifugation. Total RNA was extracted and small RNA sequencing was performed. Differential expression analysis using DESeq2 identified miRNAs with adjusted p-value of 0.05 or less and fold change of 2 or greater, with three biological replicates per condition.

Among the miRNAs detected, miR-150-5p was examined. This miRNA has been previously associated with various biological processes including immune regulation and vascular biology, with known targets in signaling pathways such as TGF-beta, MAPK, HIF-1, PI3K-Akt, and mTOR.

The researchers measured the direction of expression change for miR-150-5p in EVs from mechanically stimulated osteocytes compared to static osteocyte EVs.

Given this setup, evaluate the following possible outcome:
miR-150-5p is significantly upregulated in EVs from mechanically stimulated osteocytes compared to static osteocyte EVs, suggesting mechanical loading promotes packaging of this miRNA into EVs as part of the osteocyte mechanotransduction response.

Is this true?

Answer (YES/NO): YES